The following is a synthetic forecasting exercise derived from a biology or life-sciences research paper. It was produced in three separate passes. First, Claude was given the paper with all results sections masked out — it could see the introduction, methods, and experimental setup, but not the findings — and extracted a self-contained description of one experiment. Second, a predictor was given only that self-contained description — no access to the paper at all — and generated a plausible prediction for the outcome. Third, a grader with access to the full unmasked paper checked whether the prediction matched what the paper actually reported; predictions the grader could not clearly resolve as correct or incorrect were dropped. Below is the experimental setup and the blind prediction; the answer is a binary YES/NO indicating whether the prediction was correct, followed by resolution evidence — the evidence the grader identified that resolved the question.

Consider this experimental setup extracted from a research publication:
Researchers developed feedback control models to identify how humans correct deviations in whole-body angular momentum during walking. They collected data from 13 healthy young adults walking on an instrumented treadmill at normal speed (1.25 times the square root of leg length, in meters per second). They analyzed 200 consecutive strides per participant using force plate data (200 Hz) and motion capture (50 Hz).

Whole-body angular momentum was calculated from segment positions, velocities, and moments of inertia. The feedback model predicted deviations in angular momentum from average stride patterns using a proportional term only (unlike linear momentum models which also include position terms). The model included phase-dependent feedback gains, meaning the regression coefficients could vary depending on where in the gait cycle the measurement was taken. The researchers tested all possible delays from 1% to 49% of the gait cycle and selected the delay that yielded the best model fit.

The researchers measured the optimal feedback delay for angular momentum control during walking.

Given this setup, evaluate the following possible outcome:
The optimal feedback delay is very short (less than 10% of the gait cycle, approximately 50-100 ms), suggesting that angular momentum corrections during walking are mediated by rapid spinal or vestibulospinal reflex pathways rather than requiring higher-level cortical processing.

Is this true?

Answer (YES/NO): YES